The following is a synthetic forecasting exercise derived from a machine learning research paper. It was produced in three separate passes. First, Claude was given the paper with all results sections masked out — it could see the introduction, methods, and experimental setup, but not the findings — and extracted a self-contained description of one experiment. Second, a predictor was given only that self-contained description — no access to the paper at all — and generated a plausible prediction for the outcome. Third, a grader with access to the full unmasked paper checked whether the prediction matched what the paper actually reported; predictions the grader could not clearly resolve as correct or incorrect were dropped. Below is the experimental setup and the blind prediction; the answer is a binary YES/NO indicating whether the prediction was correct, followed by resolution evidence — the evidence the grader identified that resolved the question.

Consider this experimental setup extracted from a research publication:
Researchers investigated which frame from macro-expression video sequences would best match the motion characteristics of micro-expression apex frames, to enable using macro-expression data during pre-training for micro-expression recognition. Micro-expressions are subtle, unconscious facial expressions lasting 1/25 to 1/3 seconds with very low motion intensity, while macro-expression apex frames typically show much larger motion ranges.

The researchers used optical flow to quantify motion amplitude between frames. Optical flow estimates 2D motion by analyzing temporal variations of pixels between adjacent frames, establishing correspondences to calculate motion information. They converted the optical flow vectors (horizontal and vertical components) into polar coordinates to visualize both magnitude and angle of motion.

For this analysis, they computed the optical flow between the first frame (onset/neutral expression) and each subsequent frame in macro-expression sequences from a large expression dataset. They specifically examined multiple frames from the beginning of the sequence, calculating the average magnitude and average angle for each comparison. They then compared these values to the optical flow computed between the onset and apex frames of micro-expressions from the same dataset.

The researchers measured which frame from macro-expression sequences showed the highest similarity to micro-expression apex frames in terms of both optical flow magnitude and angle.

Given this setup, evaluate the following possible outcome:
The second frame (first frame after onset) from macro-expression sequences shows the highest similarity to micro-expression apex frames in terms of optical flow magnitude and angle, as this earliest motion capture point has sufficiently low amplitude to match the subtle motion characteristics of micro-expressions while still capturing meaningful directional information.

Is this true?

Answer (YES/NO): NO